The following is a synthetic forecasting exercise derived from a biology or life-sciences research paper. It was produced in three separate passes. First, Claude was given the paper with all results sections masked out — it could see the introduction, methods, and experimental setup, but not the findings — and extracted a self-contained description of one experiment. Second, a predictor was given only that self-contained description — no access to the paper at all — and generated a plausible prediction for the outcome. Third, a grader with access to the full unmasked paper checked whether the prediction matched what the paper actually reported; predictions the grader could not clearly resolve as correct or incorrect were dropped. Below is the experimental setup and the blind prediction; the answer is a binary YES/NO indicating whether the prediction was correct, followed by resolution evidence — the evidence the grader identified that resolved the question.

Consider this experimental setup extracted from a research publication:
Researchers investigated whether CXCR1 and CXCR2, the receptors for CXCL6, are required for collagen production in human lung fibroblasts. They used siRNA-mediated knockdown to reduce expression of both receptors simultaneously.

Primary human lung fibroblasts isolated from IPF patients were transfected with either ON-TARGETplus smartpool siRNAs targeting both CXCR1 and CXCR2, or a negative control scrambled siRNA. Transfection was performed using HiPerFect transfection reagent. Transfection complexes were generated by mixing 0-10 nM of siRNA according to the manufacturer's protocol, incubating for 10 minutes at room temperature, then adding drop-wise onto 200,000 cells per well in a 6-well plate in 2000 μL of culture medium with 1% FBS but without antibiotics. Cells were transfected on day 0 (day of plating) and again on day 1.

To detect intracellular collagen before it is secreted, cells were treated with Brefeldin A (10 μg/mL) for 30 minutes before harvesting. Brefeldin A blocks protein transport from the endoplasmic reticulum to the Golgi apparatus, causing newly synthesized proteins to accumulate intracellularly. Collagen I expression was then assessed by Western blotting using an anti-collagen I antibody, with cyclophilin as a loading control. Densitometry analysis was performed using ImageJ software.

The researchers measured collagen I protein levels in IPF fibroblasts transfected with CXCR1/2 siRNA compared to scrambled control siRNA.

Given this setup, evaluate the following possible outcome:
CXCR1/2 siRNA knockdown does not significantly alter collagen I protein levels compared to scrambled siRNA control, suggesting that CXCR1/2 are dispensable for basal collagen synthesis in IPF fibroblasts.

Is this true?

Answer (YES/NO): NO